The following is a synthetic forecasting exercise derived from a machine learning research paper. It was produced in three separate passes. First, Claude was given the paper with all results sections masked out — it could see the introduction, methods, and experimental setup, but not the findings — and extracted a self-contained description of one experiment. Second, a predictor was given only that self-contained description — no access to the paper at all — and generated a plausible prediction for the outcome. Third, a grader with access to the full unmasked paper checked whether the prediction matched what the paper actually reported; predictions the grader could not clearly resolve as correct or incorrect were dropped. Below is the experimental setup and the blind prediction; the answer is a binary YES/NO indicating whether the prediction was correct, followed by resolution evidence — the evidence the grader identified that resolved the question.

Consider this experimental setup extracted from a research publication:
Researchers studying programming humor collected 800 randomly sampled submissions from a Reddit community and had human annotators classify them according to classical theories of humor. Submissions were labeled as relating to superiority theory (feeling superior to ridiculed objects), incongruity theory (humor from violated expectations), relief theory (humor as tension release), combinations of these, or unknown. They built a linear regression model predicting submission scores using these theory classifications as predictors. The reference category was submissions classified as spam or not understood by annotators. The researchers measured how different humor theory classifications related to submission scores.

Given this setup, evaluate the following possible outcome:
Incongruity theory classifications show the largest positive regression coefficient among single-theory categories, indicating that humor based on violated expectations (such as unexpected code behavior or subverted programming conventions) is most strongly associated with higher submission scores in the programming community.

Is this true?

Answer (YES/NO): YES